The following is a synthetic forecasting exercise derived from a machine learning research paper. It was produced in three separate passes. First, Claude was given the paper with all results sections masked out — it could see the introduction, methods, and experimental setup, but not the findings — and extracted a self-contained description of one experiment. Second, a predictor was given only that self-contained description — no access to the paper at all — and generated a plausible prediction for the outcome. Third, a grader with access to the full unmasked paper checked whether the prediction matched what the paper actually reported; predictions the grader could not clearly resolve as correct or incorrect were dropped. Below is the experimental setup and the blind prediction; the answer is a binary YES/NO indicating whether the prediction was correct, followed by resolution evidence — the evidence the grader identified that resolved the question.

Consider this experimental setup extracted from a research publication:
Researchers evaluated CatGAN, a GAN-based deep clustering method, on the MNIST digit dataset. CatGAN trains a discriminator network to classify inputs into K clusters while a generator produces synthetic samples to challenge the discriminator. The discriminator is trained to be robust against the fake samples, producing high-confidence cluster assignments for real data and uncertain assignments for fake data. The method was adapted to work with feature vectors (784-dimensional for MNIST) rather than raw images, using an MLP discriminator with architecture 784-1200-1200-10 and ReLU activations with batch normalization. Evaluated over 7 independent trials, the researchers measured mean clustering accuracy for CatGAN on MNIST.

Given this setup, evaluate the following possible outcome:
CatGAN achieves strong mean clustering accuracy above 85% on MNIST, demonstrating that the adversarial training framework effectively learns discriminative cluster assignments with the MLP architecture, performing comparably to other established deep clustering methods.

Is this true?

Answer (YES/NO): NO